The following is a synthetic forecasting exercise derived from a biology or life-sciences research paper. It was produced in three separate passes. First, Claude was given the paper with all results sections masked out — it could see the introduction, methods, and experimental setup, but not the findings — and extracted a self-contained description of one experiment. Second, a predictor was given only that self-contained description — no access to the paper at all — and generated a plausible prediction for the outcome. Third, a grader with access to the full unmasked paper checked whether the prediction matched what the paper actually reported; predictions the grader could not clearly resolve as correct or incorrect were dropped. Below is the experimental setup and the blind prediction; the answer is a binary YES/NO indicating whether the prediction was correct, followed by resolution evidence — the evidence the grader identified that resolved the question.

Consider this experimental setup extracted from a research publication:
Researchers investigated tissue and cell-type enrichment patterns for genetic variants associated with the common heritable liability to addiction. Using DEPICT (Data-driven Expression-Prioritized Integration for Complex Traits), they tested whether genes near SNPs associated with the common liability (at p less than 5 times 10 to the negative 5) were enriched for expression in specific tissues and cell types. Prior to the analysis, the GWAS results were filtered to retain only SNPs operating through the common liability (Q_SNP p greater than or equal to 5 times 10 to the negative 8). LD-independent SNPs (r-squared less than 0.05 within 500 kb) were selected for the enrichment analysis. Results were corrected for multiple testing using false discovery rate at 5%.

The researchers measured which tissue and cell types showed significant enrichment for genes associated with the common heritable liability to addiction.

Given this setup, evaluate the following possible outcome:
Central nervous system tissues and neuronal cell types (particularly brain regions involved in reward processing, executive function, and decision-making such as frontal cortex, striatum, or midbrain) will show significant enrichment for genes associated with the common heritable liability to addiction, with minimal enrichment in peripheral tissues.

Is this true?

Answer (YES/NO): YES